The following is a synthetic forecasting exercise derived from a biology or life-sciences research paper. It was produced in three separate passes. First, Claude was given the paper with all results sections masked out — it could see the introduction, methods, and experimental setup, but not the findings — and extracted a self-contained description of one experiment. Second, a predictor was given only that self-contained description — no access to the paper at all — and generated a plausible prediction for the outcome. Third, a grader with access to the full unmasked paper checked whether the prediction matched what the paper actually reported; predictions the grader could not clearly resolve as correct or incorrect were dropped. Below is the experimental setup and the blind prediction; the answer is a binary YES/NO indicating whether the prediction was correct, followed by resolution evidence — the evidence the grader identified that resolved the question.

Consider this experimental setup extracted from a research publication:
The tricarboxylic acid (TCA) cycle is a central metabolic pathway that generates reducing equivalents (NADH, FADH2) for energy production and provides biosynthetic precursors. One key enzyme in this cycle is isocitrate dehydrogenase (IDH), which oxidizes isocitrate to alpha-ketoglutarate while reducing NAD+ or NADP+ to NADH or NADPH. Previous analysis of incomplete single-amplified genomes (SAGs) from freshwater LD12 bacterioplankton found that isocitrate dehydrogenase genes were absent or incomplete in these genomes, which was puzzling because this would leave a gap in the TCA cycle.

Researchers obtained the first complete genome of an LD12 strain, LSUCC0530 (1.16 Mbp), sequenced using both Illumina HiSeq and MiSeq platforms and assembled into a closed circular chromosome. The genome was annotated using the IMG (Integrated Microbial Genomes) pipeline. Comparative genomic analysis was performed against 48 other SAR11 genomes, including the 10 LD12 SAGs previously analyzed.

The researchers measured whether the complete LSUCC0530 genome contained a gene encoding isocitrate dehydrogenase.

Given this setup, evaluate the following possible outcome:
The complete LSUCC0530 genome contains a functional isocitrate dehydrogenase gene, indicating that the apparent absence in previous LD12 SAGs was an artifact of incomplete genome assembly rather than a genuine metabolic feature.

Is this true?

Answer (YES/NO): YES